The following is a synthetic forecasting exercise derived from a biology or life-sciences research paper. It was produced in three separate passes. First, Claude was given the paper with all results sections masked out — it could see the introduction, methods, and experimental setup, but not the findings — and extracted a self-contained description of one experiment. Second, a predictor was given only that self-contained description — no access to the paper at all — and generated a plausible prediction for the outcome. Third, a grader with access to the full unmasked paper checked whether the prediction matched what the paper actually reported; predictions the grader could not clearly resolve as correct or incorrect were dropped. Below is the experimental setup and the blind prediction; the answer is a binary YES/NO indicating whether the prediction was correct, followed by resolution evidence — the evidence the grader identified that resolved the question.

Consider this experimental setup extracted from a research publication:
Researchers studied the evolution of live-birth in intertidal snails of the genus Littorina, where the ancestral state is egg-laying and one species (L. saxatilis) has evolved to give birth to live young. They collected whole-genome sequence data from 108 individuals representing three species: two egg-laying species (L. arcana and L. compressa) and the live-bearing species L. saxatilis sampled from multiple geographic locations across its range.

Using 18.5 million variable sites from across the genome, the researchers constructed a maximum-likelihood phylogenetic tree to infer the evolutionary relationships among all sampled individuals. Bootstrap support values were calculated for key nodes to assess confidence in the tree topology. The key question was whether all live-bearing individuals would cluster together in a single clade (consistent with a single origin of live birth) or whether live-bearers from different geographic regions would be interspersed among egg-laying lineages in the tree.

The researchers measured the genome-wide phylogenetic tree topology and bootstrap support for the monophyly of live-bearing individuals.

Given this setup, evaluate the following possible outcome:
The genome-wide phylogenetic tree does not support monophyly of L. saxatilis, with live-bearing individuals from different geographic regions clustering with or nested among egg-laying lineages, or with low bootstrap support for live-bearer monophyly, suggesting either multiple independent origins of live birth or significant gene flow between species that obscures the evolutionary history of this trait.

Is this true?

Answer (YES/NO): YES